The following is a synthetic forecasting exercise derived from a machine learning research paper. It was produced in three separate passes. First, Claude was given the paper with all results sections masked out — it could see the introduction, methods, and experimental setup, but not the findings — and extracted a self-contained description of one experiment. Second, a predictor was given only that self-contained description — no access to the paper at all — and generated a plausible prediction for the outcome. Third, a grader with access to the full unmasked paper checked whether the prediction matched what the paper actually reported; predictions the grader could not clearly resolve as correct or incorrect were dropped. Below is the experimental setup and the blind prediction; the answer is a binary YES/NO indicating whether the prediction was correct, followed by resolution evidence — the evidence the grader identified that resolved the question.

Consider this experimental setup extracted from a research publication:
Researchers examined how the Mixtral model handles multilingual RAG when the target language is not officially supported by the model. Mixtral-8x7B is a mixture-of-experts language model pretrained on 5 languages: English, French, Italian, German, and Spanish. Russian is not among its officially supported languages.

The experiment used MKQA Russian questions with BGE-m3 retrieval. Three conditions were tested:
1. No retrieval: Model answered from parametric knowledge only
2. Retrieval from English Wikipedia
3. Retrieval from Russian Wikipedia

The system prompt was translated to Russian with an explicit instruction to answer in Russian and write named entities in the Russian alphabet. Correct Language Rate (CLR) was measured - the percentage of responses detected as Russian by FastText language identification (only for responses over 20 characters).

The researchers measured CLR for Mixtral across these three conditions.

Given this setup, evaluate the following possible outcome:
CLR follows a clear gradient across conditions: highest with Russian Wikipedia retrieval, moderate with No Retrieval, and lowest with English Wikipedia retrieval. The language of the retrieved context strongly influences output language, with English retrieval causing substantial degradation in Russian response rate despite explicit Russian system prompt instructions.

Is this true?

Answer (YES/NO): NO